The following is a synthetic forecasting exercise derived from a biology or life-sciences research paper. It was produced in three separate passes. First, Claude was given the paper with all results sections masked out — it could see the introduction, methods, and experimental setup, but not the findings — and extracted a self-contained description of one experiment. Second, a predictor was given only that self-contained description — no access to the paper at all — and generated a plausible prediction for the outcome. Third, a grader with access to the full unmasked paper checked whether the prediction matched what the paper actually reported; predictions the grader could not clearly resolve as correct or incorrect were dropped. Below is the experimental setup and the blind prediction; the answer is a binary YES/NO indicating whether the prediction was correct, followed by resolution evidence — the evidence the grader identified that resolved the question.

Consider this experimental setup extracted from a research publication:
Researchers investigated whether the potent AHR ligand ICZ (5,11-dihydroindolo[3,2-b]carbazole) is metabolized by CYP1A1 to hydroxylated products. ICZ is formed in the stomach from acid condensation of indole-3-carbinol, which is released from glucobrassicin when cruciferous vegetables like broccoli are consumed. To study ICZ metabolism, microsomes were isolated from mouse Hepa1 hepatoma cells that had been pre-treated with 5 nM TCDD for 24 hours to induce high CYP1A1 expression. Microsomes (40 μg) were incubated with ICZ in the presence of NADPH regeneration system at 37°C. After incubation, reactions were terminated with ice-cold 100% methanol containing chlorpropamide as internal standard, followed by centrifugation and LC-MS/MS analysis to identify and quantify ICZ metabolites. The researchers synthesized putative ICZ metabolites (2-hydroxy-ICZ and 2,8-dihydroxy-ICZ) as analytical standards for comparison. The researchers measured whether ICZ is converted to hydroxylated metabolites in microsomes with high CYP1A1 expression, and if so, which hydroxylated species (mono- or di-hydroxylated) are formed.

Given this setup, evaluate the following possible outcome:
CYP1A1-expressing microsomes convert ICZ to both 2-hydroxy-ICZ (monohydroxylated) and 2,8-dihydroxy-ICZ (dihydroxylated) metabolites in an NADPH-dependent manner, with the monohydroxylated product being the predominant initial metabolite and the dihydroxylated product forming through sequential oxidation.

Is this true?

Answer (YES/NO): NO